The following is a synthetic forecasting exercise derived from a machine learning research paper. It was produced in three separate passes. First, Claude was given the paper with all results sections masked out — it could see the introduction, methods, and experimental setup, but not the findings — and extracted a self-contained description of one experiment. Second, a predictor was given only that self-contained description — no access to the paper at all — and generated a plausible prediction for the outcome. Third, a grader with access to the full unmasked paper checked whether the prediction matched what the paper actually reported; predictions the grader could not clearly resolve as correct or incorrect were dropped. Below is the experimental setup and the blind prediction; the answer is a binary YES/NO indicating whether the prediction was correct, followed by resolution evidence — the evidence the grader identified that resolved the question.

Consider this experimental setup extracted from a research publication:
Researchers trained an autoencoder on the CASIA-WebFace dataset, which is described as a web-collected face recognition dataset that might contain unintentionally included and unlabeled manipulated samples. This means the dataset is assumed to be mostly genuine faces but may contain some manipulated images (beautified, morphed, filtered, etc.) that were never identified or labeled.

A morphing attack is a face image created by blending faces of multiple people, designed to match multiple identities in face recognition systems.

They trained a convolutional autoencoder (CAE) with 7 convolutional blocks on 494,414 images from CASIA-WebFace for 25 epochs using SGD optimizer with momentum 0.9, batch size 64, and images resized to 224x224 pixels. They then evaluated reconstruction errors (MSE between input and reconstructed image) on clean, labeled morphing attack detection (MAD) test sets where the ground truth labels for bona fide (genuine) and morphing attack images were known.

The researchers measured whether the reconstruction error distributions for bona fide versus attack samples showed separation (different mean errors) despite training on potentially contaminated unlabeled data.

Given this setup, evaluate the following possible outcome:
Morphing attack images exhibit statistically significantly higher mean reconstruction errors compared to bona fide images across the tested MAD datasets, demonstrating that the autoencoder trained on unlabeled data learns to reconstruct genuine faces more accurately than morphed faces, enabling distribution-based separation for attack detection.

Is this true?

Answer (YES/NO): NO